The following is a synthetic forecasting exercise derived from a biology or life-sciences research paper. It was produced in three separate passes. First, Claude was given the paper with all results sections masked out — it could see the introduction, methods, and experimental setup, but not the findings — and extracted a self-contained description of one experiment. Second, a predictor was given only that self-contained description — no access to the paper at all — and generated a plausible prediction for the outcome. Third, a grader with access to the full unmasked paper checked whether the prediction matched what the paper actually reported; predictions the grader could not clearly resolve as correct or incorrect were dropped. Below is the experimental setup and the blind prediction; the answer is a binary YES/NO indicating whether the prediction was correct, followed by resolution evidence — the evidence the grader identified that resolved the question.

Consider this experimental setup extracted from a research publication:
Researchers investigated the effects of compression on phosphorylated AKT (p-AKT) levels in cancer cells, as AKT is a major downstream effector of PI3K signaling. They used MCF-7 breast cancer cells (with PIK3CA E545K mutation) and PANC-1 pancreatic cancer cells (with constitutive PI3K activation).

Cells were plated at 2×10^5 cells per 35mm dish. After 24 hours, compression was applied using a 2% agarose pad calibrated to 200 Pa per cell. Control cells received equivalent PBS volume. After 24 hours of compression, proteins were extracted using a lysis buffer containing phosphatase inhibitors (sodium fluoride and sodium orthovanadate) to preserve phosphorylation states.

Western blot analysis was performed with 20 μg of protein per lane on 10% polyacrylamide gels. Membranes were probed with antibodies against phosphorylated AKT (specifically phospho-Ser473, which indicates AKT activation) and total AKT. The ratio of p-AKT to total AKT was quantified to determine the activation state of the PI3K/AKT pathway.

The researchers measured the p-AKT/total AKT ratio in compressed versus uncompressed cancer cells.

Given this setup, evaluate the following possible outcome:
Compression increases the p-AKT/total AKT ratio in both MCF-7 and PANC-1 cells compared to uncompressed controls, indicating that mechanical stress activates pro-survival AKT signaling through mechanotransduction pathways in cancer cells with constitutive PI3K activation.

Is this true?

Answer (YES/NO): NO